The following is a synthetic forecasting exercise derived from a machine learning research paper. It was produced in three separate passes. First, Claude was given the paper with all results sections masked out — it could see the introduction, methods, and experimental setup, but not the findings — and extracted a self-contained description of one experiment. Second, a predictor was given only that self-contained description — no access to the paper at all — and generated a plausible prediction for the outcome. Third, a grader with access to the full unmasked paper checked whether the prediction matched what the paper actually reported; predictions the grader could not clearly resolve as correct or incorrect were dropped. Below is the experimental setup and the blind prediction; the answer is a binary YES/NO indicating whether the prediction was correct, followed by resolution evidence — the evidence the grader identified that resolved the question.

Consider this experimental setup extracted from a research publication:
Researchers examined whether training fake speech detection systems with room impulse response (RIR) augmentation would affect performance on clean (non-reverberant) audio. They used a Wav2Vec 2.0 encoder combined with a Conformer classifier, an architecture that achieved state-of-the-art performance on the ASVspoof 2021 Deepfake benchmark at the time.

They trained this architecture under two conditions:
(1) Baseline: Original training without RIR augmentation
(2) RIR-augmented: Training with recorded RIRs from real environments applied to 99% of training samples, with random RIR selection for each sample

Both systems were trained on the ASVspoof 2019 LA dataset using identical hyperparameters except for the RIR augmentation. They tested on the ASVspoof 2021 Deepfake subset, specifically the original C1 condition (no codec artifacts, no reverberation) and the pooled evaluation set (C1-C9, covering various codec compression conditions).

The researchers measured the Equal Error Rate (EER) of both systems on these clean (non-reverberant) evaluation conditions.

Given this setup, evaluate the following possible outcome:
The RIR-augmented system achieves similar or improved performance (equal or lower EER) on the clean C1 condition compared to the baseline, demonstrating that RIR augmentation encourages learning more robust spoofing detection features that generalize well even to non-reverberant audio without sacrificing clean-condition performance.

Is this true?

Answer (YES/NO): YES